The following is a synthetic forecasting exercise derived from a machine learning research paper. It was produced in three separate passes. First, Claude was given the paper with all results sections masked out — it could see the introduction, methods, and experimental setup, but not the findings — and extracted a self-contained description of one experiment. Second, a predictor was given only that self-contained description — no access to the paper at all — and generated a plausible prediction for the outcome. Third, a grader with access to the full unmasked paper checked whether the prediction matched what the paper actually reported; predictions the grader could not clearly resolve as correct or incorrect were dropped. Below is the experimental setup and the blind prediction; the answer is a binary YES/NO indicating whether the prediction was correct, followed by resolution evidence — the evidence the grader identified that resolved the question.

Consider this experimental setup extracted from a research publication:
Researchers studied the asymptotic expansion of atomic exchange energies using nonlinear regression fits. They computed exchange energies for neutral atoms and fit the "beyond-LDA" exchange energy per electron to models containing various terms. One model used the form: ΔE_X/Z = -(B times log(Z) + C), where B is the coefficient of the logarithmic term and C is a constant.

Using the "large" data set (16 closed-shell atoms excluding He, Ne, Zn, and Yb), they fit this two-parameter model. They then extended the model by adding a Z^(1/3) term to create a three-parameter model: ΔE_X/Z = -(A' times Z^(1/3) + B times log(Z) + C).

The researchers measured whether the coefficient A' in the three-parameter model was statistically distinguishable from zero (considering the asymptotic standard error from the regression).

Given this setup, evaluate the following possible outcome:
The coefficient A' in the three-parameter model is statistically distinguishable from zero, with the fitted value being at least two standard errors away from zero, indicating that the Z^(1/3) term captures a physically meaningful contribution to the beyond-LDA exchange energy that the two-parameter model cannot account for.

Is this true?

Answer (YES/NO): NO